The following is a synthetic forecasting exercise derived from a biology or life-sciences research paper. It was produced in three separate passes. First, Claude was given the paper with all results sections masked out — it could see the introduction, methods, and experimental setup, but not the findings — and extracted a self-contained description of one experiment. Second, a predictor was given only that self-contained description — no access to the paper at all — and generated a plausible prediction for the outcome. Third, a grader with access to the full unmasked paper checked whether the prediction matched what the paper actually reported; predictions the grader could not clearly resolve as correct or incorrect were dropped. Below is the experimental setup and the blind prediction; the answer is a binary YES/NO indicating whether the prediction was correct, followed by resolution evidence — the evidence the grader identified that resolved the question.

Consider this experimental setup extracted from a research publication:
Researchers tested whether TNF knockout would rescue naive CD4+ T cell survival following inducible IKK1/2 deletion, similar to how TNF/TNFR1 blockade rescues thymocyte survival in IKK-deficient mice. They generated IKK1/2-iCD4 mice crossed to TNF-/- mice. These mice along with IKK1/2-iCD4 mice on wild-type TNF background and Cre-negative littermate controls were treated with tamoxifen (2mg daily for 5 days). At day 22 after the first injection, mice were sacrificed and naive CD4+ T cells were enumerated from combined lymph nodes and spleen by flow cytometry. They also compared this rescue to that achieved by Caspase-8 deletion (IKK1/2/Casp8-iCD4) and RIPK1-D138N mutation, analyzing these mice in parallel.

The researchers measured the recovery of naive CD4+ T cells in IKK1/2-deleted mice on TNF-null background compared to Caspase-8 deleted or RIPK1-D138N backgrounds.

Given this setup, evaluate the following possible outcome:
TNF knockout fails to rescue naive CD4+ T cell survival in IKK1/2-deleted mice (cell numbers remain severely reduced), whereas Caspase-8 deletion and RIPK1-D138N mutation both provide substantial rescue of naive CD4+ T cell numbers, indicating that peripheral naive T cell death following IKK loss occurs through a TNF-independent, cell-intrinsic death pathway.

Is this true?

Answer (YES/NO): NO